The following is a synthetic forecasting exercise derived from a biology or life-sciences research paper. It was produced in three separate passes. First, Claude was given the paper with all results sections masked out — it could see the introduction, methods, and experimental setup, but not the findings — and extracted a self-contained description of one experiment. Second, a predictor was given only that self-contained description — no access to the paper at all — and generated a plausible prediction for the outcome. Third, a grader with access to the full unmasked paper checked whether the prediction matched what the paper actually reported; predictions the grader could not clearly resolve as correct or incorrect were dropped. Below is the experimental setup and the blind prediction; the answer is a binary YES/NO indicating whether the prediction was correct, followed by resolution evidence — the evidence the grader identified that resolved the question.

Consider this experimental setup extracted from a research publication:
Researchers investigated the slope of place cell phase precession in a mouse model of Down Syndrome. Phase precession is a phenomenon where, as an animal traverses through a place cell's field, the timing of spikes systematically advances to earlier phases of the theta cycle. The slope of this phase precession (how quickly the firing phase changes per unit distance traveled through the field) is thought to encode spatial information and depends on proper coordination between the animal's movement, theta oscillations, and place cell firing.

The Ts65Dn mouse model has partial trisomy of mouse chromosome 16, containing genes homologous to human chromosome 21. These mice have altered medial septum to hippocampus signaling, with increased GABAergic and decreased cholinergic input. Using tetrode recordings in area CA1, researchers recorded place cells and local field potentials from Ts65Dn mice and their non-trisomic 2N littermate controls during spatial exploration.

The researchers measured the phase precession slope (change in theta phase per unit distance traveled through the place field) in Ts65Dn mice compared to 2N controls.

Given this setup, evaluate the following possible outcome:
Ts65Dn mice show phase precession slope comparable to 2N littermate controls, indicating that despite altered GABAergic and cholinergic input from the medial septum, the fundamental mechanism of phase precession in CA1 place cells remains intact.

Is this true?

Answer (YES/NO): YES